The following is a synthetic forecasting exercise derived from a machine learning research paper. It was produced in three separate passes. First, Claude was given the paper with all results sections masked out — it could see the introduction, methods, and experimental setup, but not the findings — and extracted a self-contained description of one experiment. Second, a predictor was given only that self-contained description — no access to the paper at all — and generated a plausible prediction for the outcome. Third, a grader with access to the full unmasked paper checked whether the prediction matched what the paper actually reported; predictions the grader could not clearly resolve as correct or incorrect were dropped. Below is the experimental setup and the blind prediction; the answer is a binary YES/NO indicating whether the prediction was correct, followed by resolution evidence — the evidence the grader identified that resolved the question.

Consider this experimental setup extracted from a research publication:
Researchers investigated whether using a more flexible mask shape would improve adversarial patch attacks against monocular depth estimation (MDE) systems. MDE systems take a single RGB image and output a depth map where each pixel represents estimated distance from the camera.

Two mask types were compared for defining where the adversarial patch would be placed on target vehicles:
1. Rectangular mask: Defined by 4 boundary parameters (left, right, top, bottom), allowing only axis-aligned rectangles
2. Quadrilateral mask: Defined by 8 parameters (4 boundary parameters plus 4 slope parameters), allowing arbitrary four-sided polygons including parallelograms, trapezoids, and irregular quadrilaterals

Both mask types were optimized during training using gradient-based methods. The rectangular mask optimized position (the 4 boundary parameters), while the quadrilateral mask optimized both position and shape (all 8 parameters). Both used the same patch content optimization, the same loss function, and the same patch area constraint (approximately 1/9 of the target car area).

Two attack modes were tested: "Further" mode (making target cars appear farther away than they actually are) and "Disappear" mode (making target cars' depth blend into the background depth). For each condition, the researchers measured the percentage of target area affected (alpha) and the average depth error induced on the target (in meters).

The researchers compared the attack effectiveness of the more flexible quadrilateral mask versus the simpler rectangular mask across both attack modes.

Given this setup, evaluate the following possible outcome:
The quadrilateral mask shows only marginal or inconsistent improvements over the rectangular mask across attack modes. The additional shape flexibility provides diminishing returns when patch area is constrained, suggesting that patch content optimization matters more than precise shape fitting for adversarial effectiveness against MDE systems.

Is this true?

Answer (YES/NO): YES